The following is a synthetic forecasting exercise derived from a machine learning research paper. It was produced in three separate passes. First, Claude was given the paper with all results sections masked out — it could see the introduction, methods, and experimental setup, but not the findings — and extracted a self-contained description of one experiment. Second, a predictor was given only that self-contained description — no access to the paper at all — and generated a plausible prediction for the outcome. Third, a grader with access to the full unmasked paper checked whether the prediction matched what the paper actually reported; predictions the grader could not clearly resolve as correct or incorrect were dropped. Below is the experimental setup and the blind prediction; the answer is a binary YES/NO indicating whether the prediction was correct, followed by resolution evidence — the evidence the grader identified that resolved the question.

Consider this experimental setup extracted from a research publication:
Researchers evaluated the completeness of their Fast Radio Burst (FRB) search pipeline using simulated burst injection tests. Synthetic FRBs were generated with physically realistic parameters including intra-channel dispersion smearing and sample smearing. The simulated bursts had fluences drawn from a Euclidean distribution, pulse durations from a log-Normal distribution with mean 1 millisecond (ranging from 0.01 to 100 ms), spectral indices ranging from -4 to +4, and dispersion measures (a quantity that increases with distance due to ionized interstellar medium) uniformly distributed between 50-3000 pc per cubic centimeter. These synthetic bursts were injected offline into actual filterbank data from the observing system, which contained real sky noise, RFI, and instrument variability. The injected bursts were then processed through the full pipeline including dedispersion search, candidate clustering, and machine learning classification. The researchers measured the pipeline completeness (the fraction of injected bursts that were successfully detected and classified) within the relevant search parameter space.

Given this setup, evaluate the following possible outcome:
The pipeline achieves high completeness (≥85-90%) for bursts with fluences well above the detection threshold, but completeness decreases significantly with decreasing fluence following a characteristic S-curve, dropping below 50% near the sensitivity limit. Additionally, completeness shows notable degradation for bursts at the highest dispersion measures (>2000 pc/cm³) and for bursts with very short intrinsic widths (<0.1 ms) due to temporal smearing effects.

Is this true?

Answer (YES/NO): NO